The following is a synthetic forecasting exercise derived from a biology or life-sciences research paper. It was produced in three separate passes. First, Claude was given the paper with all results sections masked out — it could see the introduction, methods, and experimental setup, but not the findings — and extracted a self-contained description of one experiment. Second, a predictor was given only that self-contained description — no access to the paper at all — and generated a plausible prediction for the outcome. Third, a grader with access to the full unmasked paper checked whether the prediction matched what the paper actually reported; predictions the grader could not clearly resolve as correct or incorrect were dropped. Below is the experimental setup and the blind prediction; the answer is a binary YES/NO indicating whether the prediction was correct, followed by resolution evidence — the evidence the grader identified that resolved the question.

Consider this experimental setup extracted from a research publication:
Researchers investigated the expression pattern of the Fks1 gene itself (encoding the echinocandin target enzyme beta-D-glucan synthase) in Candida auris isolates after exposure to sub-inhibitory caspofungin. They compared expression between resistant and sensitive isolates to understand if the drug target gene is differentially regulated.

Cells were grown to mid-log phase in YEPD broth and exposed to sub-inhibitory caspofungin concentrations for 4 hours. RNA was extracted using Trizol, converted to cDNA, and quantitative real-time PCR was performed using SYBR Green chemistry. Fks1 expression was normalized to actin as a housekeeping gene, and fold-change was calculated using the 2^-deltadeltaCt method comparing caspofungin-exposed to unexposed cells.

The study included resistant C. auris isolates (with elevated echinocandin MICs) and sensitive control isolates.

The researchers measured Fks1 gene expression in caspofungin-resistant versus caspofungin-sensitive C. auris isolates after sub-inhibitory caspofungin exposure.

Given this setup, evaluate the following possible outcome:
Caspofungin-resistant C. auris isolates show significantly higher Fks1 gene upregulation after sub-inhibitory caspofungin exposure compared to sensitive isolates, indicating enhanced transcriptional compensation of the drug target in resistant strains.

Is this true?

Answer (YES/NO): NO